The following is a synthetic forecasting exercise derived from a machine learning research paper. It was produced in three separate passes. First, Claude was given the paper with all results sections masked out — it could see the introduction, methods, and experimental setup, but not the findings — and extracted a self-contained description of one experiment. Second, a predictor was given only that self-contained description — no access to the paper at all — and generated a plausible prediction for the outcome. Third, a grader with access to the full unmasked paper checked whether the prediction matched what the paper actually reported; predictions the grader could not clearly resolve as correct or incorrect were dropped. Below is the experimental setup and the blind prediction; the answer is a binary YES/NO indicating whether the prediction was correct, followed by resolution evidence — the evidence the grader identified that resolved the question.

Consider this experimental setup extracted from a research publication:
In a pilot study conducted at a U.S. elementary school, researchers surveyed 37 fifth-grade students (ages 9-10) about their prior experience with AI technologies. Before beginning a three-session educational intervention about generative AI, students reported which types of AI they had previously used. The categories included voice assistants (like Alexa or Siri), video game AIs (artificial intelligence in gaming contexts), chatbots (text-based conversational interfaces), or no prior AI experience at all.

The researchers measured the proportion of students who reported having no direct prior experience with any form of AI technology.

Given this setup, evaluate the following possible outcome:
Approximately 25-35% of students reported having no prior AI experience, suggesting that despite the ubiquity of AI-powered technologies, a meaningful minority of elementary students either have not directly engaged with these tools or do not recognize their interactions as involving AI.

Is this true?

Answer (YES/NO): NO